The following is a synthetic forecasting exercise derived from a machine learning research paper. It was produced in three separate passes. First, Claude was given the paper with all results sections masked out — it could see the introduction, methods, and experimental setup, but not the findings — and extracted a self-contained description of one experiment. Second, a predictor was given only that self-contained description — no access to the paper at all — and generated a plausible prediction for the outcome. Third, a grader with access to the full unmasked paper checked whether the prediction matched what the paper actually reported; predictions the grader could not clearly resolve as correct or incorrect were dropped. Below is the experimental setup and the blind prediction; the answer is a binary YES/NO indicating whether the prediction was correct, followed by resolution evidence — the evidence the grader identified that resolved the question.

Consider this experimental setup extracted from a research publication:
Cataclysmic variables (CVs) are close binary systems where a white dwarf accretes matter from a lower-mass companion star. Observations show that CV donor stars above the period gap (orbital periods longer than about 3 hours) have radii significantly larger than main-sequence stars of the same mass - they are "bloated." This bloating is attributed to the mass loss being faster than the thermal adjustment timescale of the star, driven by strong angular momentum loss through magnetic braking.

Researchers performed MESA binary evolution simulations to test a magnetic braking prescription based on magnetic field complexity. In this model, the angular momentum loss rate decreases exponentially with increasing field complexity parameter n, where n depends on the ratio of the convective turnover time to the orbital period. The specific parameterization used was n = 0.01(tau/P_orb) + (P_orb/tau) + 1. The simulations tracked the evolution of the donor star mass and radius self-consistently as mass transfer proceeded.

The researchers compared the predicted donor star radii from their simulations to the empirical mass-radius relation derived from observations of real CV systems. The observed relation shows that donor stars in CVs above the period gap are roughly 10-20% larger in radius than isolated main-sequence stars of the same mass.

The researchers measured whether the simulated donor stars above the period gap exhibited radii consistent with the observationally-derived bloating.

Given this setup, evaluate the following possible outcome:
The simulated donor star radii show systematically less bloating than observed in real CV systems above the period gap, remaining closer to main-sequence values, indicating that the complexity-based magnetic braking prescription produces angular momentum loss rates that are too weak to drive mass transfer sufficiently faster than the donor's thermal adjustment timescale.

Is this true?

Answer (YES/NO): YES